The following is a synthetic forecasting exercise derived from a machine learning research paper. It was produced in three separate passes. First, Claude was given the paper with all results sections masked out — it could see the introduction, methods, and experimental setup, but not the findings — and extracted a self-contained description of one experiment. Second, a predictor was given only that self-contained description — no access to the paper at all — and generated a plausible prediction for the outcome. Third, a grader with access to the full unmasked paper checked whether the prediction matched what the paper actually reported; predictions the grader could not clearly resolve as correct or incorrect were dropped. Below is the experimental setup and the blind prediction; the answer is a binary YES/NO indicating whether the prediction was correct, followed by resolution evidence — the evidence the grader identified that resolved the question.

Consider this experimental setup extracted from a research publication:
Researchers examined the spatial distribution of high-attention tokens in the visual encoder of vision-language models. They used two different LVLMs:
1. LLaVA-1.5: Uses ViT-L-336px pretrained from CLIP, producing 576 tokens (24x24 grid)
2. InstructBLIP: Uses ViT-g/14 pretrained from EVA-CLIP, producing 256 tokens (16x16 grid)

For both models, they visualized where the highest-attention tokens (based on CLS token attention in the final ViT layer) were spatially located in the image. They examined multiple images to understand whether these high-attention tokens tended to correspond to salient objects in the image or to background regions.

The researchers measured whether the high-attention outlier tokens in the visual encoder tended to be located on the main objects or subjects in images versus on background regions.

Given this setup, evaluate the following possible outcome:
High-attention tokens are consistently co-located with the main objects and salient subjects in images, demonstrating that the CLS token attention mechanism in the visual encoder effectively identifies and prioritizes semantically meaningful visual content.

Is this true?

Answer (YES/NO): NO